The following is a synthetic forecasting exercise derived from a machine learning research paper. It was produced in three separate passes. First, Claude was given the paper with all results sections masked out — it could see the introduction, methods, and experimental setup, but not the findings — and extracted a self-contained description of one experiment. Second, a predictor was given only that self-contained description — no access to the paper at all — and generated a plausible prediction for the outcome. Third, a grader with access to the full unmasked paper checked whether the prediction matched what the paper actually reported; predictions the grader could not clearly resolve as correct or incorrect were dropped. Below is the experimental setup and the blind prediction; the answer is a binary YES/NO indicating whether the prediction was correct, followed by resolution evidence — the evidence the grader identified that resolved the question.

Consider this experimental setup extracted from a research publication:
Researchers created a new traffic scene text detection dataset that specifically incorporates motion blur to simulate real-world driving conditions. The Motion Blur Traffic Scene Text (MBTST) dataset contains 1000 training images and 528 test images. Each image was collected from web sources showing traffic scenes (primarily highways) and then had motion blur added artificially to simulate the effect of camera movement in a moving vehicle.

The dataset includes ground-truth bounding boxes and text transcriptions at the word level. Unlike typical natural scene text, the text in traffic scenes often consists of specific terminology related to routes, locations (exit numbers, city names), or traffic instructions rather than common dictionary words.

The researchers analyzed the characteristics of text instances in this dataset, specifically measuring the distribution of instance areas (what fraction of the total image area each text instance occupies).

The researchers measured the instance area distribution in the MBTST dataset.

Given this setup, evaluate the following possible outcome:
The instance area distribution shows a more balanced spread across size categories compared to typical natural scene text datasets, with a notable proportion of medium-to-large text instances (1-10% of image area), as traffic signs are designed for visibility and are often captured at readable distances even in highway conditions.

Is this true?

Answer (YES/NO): NO